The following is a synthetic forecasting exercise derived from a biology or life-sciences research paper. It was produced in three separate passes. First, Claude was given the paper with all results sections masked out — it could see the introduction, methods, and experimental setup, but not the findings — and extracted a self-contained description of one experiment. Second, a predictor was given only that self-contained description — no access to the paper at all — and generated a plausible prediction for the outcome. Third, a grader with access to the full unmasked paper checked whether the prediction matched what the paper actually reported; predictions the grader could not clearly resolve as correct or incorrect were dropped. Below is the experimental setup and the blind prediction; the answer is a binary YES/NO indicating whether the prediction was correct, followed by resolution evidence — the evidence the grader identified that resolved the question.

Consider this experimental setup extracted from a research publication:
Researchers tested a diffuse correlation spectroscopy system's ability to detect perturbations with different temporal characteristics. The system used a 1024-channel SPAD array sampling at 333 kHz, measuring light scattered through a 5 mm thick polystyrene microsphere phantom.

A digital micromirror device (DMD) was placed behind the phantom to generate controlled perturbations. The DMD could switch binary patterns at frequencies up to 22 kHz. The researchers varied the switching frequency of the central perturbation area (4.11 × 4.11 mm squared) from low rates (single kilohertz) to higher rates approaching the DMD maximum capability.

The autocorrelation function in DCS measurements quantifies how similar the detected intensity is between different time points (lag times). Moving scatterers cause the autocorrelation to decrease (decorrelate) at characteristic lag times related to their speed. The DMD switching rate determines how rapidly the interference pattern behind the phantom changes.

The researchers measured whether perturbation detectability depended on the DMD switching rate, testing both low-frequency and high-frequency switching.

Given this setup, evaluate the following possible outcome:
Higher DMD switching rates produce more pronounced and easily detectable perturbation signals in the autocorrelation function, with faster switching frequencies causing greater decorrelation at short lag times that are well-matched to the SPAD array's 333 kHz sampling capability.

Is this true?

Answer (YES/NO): NO